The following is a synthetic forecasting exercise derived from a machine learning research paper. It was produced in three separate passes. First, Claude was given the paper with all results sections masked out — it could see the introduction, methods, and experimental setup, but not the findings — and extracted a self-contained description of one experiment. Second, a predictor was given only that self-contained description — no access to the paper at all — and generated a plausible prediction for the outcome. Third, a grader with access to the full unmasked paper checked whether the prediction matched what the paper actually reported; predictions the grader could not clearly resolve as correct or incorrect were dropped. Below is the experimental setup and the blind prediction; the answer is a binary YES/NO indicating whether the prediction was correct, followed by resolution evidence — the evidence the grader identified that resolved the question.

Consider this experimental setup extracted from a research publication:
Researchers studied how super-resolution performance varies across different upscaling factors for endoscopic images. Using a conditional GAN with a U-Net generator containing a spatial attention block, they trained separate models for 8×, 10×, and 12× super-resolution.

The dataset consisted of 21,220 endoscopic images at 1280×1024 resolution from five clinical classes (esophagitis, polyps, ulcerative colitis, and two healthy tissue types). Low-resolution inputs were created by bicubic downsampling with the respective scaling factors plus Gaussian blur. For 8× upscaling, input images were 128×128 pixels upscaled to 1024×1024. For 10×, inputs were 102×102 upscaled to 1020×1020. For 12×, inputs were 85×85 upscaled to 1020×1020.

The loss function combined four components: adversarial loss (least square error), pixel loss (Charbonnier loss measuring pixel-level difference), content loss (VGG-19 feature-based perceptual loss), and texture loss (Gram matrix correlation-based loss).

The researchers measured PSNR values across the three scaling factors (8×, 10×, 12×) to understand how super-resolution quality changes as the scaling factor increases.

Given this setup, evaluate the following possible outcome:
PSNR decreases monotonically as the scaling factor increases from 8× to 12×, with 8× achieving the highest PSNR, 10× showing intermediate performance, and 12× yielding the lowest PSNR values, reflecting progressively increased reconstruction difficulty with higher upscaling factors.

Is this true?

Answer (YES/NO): YES